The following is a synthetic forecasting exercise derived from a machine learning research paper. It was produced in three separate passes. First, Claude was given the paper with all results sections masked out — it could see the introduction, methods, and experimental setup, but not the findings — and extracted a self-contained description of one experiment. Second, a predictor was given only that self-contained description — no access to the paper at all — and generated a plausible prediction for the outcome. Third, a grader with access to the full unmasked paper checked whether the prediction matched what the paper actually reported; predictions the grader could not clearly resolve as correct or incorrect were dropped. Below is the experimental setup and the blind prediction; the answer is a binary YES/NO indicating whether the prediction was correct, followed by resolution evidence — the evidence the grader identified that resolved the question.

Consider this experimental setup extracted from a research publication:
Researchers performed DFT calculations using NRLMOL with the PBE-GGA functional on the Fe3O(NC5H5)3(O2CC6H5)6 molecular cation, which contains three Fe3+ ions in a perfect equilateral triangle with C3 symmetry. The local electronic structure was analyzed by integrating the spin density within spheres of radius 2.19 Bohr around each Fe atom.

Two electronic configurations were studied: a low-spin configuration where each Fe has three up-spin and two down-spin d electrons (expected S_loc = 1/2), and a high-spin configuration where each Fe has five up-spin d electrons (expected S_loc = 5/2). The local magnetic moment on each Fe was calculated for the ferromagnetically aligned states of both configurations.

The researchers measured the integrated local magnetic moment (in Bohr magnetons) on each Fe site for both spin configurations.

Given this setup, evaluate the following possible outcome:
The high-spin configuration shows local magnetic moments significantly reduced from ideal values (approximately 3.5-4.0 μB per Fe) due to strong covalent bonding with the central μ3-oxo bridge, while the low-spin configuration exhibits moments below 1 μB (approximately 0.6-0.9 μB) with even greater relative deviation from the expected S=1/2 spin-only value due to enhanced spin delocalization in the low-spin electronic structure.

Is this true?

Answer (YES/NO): NO